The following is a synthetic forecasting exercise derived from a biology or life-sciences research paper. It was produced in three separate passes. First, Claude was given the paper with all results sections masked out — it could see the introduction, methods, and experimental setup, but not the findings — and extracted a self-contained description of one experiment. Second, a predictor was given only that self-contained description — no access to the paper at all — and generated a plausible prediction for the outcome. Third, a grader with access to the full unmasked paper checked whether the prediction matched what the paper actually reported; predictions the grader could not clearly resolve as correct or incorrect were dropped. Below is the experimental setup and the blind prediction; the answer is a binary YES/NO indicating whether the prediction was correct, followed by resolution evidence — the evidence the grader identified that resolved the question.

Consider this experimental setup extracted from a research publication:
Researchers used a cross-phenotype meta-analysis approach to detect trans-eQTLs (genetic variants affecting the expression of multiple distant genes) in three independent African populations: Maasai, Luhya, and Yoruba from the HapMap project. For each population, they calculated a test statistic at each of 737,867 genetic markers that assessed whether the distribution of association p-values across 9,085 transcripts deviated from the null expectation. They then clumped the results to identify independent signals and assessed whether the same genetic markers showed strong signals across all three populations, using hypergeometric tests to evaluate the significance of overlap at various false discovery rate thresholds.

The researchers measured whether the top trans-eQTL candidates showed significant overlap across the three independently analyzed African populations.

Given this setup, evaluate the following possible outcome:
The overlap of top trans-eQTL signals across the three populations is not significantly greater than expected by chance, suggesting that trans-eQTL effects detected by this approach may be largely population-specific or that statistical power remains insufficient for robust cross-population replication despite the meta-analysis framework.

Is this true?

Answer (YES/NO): NO